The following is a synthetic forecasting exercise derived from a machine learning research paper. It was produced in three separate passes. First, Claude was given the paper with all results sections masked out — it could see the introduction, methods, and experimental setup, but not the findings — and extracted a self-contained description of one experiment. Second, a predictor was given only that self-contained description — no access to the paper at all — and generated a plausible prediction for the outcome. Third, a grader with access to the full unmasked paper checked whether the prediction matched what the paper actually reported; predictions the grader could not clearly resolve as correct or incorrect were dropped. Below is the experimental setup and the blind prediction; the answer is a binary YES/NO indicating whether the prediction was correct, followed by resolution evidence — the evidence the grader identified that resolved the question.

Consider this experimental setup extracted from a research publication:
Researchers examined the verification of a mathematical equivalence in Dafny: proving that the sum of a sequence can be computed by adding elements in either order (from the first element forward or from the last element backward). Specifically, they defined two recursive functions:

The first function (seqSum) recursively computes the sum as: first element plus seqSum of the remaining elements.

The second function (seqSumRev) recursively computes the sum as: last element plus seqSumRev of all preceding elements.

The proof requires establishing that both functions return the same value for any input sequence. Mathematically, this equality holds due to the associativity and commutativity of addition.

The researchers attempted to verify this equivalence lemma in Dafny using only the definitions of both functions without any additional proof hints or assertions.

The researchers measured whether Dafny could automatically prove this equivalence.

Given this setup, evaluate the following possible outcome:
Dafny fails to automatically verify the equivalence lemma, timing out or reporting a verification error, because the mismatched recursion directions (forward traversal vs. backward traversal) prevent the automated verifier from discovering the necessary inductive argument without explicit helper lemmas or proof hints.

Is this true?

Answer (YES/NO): YES